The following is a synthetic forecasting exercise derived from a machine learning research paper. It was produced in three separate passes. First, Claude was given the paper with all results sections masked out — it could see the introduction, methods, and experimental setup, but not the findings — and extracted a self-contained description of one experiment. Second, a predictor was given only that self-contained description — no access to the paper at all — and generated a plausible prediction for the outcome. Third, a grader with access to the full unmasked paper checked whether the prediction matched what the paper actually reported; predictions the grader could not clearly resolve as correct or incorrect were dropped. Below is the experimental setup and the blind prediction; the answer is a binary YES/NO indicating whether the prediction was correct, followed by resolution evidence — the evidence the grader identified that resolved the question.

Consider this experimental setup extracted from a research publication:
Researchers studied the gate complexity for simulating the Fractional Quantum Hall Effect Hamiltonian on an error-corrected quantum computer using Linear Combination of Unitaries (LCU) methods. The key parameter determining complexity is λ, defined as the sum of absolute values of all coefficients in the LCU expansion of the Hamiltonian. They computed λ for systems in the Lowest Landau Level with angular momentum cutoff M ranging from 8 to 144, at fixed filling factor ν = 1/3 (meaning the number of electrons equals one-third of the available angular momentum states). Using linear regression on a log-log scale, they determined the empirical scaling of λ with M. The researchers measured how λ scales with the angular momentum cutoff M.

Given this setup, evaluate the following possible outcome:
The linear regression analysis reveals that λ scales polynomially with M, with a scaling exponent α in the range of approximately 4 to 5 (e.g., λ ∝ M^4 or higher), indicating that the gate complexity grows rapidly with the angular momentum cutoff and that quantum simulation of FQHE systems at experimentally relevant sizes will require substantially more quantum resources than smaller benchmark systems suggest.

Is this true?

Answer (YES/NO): NO